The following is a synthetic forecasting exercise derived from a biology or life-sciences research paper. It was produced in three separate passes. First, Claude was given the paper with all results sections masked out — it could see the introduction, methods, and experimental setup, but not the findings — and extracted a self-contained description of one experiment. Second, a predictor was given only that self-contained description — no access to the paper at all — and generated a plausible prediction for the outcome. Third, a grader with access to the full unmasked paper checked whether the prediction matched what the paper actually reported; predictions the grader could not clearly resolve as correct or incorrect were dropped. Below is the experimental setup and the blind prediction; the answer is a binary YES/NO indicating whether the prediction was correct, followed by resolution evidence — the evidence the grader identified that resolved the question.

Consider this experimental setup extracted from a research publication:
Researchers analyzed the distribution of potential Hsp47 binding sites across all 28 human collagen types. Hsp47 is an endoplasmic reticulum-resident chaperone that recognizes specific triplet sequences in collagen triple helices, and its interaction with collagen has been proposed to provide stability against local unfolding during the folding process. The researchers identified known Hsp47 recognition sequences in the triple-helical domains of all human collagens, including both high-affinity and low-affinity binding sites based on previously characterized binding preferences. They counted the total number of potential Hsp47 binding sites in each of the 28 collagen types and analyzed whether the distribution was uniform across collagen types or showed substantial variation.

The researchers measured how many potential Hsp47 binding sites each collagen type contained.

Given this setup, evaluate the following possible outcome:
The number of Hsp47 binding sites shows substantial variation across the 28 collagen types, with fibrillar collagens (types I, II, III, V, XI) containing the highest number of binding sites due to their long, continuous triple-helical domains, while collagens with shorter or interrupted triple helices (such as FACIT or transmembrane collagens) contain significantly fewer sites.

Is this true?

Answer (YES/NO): YES